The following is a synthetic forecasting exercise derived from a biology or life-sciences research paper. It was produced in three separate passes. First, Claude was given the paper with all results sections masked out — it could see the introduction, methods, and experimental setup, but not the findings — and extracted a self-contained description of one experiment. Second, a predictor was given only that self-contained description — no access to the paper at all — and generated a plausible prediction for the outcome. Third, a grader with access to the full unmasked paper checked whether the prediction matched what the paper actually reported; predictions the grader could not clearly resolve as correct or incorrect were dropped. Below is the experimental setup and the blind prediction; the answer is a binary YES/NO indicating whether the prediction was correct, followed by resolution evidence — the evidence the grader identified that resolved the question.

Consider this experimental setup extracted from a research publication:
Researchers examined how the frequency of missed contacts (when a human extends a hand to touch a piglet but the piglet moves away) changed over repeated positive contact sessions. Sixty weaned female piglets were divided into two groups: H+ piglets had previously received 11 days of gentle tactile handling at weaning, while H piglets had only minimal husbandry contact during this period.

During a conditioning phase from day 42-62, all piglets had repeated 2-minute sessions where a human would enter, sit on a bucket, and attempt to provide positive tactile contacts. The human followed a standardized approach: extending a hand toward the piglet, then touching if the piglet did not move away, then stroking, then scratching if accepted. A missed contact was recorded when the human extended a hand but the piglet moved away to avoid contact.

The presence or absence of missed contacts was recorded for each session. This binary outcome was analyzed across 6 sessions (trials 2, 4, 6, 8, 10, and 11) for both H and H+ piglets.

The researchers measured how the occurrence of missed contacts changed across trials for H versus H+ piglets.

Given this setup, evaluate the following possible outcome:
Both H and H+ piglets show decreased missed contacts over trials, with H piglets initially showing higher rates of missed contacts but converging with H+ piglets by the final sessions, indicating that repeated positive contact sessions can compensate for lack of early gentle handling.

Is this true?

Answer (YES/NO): NO